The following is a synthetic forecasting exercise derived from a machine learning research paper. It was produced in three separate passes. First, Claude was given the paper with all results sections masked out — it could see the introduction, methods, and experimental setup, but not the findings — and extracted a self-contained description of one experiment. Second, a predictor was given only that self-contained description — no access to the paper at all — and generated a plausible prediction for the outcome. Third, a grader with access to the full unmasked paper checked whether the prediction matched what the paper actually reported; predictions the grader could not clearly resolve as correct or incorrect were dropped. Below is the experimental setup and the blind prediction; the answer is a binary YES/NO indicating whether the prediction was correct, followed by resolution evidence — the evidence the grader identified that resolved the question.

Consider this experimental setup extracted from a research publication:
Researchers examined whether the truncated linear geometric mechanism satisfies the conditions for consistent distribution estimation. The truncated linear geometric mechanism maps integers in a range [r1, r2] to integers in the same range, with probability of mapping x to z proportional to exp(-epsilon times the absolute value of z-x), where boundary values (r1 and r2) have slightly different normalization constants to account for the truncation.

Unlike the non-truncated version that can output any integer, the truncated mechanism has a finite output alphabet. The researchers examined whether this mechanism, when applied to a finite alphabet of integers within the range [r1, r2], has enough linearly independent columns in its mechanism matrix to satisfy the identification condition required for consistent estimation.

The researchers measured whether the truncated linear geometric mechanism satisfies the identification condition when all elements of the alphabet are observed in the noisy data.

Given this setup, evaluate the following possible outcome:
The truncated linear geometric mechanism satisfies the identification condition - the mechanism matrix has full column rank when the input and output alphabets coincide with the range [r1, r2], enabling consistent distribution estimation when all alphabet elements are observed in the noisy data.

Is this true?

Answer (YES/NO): YES